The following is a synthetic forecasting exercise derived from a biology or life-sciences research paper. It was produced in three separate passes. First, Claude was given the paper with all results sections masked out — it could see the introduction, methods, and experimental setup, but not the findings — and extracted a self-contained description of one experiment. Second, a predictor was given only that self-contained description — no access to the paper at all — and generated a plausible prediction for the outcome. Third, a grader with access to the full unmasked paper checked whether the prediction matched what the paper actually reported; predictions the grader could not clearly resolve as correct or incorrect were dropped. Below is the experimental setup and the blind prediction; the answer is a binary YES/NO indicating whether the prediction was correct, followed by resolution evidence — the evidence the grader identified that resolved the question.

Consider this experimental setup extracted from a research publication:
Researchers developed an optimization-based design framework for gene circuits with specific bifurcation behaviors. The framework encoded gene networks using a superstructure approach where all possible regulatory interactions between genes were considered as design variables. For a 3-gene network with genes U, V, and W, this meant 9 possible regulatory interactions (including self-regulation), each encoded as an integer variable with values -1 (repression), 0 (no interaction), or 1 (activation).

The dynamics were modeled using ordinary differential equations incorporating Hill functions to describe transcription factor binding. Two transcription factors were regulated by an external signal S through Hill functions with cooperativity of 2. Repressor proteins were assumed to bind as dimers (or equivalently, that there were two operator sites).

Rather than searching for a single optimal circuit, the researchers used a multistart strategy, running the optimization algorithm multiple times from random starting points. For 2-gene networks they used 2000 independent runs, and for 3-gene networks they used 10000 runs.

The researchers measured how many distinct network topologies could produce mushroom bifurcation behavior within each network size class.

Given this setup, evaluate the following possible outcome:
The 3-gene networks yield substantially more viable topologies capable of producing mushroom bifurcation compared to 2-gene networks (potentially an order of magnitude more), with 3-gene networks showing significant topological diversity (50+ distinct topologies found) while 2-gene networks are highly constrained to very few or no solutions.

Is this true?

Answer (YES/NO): YES